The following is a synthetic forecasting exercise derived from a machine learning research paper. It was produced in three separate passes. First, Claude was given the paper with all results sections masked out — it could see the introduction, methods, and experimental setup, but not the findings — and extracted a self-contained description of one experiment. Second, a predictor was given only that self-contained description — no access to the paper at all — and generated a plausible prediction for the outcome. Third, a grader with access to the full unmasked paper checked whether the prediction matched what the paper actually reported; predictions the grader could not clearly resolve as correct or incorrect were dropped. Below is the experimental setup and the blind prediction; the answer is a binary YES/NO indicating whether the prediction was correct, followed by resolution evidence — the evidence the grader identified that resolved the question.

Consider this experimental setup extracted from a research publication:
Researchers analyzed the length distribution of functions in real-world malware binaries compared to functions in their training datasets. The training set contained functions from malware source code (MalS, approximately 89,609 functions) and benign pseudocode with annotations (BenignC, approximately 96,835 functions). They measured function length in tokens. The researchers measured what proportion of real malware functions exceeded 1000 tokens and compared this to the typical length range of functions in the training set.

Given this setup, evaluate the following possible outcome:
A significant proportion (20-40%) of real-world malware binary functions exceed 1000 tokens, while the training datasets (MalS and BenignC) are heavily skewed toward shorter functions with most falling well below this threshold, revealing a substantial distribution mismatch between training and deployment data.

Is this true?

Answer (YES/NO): NO